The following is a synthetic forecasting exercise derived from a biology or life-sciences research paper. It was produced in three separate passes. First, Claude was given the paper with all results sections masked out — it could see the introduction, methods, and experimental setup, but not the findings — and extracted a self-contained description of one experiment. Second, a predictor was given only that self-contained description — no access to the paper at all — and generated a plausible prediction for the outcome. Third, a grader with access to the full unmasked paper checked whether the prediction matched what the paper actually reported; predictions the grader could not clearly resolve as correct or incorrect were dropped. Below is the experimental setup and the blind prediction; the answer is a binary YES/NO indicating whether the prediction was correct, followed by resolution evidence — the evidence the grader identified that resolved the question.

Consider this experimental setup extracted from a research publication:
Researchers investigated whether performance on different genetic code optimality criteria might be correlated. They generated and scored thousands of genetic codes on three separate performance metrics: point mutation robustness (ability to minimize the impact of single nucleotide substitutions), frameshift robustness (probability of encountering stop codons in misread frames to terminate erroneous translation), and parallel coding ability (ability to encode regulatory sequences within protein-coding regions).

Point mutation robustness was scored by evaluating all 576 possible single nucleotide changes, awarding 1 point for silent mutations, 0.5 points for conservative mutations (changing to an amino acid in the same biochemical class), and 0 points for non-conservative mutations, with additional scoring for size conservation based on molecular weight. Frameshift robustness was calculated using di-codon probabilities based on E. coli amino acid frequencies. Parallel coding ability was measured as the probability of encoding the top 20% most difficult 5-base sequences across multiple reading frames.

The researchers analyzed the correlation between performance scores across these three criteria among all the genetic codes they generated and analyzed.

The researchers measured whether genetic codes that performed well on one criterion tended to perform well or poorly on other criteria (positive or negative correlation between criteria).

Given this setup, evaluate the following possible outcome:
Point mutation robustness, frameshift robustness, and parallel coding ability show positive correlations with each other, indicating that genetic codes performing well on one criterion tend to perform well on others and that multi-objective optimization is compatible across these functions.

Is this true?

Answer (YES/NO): NO